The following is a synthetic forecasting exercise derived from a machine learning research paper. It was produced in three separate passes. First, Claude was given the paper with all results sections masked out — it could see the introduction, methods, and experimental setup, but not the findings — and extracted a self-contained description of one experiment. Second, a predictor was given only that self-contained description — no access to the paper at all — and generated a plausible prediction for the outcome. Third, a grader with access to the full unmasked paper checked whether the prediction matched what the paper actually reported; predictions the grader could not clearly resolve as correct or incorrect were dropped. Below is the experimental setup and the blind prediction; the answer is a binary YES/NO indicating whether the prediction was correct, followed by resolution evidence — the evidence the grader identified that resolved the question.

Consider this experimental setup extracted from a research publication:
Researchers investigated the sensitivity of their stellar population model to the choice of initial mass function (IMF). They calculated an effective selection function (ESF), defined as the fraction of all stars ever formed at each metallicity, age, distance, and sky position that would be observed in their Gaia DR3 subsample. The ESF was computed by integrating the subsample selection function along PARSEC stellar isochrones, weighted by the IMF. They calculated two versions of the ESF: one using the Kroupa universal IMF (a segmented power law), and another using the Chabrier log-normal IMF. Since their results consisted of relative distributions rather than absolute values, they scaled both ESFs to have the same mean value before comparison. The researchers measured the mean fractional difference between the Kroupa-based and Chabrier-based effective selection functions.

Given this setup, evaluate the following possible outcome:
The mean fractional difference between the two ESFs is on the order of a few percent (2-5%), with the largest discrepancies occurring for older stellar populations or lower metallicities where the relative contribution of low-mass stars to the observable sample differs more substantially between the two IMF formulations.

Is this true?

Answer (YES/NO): NO